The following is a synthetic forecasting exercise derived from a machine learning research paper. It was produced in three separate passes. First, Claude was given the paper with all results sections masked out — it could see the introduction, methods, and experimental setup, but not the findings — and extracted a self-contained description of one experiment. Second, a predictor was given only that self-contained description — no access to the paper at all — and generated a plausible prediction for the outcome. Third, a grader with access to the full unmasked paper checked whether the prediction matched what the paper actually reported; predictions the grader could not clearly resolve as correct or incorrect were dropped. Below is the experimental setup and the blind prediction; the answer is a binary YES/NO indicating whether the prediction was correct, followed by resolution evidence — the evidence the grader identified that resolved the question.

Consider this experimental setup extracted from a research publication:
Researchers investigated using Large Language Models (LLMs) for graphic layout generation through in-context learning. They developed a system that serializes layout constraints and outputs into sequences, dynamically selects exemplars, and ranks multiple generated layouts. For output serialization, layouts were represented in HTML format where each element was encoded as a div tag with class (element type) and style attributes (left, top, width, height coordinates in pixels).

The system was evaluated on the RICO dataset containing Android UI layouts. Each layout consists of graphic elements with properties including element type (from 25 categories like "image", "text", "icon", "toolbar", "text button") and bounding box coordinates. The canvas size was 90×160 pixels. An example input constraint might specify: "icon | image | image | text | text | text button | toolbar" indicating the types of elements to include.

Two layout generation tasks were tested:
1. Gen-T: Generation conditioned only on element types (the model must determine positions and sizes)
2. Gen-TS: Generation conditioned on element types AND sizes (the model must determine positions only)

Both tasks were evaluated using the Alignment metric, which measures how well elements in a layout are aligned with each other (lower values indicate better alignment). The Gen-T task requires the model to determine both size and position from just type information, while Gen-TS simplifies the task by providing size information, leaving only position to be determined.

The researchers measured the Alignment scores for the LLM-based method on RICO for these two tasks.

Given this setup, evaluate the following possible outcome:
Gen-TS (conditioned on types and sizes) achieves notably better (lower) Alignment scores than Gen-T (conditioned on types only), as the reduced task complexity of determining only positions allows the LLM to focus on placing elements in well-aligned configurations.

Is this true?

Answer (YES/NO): NO